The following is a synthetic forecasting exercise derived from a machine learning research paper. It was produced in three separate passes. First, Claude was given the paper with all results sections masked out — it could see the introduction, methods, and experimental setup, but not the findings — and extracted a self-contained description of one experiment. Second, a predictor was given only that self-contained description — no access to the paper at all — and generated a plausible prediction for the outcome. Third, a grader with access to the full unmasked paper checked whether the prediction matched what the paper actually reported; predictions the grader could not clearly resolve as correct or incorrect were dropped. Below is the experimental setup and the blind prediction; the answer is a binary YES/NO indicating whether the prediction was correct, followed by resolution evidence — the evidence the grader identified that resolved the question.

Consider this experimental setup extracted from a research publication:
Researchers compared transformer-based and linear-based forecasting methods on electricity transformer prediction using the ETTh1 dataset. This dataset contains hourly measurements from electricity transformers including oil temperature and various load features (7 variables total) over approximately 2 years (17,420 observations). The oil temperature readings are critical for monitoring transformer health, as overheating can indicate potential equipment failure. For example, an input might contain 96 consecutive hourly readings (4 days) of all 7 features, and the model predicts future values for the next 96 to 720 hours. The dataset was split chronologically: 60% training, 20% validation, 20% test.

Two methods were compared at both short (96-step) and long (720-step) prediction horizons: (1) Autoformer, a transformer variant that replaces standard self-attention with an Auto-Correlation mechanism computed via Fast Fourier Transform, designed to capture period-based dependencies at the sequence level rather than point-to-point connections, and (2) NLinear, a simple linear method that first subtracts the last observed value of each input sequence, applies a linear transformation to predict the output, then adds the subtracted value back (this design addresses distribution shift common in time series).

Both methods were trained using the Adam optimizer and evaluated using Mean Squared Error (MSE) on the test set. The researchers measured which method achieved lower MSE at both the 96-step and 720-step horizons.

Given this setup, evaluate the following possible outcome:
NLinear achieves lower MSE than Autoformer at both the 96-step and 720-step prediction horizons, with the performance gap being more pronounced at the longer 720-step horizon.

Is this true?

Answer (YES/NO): NO